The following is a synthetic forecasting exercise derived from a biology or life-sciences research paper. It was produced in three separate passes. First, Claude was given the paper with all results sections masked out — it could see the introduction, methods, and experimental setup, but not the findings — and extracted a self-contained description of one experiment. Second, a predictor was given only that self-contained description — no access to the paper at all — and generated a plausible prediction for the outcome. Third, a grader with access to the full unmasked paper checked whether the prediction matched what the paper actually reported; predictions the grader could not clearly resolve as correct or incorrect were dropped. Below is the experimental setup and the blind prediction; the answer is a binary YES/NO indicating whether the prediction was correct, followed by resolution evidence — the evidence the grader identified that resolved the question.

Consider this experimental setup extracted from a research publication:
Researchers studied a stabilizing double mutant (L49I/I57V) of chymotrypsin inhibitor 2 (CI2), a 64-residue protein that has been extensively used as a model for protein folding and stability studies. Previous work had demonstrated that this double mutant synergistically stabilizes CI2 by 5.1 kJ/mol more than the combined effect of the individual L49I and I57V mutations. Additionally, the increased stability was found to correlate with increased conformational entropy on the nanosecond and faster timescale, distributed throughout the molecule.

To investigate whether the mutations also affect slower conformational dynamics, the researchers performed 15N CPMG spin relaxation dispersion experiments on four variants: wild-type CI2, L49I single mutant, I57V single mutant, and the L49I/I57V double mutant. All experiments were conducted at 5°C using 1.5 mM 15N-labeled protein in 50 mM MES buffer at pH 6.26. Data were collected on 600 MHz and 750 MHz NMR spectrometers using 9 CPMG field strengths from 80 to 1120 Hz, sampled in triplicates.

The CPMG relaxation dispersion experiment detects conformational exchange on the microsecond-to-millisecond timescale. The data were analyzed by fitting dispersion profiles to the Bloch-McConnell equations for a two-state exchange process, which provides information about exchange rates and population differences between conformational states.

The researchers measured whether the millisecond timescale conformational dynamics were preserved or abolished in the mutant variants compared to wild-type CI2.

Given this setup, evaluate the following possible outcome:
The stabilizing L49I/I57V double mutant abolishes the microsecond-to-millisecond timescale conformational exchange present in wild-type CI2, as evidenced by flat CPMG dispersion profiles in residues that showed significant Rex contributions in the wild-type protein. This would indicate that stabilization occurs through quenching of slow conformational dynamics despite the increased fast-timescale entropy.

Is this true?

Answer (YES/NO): NO